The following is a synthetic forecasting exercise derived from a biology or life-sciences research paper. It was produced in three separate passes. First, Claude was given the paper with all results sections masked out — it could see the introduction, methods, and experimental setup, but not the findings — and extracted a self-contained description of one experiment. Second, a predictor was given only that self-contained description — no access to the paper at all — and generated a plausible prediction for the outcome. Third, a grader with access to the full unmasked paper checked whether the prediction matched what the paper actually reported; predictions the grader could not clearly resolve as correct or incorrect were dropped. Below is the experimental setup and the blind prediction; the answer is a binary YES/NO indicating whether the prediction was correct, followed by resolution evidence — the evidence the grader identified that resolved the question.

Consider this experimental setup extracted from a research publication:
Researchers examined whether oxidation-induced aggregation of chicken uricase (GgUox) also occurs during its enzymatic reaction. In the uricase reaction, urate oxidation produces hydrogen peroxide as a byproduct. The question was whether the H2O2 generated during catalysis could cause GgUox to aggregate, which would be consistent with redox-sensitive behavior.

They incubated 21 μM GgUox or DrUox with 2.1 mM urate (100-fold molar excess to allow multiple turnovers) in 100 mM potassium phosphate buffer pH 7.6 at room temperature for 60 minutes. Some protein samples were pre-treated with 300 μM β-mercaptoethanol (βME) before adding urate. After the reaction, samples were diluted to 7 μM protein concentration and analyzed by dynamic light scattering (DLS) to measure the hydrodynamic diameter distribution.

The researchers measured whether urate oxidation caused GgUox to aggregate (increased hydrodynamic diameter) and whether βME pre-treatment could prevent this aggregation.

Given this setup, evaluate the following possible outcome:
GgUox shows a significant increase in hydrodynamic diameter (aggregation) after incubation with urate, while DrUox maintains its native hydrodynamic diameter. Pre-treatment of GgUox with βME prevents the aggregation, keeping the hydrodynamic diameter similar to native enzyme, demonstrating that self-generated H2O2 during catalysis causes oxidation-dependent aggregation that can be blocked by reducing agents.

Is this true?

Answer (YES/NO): YES